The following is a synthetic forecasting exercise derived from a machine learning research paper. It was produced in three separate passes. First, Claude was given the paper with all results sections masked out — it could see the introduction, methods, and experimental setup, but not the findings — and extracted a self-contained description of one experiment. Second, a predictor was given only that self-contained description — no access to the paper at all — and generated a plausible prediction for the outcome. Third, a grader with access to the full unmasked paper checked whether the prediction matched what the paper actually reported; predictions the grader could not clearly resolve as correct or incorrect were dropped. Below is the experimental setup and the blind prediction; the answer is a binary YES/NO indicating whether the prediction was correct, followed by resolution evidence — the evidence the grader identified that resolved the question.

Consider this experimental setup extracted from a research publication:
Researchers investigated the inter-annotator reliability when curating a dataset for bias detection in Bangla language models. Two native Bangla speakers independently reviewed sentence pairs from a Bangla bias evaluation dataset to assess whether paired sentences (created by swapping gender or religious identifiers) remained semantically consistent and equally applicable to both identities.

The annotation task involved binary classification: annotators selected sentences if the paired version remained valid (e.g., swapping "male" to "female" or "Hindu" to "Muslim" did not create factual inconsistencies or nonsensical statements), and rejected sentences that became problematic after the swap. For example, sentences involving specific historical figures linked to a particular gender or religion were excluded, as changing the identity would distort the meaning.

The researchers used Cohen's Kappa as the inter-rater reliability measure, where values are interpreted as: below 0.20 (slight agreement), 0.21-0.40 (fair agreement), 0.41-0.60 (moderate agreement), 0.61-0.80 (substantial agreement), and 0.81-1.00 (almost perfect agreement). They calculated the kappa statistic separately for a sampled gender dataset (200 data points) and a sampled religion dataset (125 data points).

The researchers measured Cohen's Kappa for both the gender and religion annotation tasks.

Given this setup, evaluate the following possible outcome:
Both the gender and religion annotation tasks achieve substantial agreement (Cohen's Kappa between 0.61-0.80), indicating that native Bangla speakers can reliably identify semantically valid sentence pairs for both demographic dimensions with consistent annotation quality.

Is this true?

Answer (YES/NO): YES